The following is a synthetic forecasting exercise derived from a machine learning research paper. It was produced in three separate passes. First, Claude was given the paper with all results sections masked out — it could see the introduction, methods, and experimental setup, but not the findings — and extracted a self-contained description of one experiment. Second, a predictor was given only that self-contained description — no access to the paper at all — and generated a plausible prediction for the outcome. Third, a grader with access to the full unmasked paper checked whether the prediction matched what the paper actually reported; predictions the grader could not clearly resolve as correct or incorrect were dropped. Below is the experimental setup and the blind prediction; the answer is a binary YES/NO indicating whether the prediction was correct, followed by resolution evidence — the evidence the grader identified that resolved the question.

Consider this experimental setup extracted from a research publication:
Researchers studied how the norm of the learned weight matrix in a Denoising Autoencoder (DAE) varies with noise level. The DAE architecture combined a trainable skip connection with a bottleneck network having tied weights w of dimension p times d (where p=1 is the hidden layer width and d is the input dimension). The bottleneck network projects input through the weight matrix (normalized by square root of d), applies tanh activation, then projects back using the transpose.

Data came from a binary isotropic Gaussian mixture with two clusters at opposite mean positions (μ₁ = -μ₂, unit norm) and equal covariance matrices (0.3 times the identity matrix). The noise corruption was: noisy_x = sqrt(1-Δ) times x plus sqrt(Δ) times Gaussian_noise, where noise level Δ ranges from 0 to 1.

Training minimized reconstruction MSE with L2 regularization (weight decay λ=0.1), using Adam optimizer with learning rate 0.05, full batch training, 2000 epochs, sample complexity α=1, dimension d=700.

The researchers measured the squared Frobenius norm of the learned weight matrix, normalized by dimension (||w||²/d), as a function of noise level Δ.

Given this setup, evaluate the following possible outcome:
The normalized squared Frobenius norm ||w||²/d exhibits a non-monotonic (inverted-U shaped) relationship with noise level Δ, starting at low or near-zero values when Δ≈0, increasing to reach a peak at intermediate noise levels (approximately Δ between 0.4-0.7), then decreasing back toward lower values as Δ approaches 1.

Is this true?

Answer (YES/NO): NO